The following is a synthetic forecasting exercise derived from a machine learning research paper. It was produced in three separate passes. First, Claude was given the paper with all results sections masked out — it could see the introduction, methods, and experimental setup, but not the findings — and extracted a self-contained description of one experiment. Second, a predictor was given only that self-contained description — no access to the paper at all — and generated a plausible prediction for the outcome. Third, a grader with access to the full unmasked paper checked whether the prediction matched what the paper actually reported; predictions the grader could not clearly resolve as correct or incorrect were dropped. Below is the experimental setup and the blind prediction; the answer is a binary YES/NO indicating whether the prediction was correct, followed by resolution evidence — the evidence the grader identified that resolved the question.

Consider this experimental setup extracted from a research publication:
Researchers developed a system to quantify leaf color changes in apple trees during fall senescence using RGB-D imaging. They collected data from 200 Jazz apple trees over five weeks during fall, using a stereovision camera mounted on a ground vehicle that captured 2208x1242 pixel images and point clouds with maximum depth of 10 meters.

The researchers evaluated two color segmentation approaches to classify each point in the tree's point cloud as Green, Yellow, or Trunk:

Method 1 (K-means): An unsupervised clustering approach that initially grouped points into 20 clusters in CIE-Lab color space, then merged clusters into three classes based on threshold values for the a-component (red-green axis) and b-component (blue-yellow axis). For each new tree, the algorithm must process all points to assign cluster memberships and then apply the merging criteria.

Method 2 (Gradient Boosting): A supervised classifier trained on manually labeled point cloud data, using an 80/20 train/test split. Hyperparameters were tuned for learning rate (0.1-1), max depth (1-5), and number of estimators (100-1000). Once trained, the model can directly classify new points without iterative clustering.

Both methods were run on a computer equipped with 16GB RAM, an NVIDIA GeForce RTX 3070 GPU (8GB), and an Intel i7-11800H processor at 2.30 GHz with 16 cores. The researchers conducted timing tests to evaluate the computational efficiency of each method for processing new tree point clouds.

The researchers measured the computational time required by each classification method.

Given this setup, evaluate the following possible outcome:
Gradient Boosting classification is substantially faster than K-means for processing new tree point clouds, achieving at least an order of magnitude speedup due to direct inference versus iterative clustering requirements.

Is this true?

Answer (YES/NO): NO